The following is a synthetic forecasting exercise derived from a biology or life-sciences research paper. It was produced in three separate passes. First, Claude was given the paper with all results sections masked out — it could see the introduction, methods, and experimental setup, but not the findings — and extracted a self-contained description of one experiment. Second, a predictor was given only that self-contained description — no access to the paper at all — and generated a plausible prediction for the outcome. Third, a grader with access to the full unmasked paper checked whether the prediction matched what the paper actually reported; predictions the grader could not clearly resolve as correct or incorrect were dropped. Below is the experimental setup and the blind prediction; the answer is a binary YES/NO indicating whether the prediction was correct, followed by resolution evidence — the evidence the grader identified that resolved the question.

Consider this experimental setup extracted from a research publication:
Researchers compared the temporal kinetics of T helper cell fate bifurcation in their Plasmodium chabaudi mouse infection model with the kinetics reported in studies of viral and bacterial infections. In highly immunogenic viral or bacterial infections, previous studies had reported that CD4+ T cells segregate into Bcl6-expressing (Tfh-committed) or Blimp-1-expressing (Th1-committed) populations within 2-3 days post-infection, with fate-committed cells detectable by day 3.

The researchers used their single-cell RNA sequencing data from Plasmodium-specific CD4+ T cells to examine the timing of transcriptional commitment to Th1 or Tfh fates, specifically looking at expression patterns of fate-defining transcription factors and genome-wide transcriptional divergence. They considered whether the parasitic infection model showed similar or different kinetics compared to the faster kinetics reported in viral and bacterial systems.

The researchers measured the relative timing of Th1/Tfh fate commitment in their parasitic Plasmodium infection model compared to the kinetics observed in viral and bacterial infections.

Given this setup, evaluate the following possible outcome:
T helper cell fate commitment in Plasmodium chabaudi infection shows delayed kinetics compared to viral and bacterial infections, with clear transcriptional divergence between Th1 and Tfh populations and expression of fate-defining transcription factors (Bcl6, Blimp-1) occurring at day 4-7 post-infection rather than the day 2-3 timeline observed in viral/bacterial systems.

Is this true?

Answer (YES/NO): YES